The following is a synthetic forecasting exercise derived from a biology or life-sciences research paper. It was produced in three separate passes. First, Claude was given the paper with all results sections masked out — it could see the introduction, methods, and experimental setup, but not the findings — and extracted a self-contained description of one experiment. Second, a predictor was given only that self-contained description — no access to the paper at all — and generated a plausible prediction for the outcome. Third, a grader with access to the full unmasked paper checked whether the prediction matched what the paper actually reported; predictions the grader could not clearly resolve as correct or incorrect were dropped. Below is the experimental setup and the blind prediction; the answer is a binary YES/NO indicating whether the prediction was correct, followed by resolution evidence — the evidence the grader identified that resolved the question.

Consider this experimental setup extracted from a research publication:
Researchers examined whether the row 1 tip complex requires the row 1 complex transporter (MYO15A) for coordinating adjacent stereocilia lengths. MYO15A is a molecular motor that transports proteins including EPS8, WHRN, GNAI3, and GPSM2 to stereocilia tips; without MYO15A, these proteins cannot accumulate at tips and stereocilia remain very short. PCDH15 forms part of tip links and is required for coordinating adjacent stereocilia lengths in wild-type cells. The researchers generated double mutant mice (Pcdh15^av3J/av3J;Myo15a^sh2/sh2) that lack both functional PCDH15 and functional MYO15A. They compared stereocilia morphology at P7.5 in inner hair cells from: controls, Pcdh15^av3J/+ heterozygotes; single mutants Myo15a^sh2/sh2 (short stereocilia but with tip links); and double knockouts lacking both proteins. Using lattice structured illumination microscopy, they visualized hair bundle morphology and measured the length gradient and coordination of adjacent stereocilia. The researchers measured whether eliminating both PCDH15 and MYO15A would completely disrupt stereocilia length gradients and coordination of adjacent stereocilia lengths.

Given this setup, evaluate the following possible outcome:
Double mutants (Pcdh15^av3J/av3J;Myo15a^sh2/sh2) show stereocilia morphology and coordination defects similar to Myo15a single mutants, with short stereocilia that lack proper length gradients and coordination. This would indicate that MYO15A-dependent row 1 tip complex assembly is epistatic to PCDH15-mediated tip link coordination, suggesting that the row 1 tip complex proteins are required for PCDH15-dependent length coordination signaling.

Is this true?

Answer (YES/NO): NO